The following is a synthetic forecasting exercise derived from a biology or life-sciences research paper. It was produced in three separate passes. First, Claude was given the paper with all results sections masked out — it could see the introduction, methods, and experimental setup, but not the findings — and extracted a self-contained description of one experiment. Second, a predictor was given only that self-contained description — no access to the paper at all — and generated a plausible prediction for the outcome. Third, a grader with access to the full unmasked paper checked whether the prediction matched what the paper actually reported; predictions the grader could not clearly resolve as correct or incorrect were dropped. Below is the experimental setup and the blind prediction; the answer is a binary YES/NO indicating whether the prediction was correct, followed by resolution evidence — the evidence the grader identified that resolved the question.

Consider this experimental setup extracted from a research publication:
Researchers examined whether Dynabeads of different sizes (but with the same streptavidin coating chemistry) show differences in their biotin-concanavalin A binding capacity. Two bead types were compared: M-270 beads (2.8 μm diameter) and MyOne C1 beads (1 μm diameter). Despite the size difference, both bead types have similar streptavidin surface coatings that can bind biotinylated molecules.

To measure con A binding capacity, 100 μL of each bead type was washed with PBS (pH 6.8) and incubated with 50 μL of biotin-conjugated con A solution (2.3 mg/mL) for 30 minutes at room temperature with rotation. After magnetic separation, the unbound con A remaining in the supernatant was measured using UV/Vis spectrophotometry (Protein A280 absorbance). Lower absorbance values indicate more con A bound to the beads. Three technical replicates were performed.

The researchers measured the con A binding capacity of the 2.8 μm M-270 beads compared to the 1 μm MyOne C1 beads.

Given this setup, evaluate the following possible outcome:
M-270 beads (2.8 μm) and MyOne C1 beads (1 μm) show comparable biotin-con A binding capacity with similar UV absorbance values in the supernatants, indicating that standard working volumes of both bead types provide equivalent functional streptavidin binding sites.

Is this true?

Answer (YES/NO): YES